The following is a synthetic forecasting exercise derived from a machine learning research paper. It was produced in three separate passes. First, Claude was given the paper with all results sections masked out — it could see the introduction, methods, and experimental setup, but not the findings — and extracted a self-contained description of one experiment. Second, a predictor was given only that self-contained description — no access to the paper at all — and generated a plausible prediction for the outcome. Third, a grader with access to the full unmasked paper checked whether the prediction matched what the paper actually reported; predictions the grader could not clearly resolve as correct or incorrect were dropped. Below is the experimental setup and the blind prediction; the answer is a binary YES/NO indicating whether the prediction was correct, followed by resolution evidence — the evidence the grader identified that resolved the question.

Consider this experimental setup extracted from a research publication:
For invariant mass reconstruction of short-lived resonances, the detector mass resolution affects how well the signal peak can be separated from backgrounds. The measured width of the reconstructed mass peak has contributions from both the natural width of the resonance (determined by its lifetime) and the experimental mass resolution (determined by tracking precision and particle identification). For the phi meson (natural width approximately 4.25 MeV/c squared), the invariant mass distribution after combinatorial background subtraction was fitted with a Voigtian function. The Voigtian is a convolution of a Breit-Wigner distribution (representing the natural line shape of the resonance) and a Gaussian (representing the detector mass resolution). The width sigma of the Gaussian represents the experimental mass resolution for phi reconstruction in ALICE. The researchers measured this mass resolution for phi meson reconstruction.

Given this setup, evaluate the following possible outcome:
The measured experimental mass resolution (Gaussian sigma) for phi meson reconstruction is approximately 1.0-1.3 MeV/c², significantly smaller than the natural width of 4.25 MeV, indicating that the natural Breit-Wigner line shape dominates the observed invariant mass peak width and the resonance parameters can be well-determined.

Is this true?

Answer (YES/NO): NO